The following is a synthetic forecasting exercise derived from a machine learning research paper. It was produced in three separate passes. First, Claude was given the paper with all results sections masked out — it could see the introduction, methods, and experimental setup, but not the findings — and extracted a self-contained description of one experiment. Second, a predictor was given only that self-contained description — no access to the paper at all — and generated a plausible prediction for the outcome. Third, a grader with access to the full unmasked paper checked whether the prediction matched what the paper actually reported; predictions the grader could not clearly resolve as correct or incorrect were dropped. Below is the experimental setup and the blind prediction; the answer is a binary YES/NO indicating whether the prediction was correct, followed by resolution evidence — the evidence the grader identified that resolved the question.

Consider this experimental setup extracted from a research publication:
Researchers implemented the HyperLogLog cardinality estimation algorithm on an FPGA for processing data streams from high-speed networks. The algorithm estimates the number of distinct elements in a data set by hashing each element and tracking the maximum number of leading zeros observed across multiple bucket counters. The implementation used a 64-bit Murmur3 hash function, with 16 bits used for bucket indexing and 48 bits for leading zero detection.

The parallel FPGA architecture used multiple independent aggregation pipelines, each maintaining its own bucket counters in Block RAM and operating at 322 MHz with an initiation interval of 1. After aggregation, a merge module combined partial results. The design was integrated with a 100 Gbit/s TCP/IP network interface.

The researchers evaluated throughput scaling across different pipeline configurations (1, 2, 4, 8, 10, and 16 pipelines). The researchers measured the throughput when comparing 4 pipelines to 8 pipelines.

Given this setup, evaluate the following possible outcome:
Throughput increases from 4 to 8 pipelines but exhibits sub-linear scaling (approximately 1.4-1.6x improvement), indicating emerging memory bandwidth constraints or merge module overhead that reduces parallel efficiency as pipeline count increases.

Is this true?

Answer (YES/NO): YES